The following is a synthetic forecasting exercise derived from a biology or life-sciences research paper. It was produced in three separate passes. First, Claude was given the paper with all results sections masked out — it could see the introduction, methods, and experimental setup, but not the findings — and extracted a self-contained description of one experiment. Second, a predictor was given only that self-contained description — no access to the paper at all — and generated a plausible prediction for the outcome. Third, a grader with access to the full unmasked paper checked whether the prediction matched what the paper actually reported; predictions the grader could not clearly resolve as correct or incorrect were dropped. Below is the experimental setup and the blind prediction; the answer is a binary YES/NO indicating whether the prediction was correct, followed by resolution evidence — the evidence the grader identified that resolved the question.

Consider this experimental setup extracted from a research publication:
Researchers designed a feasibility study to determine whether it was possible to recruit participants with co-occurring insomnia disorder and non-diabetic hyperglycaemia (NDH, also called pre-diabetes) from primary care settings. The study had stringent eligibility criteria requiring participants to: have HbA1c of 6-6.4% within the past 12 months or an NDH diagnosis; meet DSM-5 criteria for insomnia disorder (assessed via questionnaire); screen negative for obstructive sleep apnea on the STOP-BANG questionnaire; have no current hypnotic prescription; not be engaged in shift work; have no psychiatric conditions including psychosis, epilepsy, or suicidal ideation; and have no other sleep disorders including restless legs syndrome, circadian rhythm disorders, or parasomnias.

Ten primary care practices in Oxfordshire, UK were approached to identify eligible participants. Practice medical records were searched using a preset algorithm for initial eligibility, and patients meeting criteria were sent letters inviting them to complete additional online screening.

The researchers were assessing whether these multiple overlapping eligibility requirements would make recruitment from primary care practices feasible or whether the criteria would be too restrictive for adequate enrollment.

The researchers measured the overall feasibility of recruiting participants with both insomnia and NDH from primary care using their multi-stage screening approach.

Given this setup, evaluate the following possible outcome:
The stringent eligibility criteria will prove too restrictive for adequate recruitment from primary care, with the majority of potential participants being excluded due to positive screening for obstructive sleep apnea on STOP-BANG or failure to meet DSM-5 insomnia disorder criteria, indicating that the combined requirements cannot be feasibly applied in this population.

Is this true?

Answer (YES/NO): NO